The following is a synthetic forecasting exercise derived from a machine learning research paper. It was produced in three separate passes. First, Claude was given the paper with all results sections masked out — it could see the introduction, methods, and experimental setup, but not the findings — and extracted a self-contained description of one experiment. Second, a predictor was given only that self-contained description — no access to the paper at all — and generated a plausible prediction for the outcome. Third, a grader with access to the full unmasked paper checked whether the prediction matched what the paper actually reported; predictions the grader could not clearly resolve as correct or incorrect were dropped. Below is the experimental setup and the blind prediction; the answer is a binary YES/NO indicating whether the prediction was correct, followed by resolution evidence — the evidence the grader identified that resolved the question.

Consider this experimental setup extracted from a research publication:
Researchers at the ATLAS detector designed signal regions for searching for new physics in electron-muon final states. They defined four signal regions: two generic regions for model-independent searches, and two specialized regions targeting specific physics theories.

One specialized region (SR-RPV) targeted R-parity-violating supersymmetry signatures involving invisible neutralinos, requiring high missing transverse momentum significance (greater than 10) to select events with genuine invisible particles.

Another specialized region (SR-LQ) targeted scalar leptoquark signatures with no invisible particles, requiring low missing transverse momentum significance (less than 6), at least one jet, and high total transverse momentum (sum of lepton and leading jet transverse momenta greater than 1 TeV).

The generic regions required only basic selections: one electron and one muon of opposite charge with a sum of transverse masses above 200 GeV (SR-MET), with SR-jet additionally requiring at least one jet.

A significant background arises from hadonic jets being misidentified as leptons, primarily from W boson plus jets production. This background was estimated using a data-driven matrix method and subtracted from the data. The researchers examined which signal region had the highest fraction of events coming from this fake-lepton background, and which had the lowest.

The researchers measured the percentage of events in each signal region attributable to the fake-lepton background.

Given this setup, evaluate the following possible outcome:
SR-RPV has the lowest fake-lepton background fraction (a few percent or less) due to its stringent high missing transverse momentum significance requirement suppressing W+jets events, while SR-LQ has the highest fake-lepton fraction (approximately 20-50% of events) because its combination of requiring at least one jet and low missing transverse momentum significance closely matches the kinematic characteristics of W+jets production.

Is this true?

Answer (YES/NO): NO